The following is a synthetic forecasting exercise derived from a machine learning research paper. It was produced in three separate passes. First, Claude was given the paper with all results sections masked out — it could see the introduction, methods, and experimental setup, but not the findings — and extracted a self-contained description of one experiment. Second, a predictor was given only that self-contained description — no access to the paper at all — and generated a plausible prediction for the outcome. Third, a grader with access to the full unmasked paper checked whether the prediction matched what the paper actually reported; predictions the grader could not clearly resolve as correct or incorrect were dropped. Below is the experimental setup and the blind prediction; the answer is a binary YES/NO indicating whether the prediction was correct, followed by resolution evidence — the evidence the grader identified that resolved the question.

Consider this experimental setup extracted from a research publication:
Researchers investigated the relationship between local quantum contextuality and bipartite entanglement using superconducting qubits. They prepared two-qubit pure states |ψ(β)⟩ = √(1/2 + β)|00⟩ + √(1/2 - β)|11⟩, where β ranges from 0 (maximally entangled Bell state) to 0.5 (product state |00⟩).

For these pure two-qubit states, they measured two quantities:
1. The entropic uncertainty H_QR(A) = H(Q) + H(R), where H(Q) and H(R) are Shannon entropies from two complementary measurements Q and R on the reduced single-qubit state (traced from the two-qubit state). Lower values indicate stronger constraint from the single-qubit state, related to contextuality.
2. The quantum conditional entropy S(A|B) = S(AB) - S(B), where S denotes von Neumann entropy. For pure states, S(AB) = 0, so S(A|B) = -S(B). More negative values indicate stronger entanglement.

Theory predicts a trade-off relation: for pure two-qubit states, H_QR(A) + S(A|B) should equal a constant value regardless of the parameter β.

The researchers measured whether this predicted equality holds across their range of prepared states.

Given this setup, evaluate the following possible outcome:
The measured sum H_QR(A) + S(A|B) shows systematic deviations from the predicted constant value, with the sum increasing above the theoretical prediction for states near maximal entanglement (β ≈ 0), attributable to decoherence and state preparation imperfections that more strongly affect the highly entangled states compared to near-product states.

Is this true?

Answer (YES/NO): NO